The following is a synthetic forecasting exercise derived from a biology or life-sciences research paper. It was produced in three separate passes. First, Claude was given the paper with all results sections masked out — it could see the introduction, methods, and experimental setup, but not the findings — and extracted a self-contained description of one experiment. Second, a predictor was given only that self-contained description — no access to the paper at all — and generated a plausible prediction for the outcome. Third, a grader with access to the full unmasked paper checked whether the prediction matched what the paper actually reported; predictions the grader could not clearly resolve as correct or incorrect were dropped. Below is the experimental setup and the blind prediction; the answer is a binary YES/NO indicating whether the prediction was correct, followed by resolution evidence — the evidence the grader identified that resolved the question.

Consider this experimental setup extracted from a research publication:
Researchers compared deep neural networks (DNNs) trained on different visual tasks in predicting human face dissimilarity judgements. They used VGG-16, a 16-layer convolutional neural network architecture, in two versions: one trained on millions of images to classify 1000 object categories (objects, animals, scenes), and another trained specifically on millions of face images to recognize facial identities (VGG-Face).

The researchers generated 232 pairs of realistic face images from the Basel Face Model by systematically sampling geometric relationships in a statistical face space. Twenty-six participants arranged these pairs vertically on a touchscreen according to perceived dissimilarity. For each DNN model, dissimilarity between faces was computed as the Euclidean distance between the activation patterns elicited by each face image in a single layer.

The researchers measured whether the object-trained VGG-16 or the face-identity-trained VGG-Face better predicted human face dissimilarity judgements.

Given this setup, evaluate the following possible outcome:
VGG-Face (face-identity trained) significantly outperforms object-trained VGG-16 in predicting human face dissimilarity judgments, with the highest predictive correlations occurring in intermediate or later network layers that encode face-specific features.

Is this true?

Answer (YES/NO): NO